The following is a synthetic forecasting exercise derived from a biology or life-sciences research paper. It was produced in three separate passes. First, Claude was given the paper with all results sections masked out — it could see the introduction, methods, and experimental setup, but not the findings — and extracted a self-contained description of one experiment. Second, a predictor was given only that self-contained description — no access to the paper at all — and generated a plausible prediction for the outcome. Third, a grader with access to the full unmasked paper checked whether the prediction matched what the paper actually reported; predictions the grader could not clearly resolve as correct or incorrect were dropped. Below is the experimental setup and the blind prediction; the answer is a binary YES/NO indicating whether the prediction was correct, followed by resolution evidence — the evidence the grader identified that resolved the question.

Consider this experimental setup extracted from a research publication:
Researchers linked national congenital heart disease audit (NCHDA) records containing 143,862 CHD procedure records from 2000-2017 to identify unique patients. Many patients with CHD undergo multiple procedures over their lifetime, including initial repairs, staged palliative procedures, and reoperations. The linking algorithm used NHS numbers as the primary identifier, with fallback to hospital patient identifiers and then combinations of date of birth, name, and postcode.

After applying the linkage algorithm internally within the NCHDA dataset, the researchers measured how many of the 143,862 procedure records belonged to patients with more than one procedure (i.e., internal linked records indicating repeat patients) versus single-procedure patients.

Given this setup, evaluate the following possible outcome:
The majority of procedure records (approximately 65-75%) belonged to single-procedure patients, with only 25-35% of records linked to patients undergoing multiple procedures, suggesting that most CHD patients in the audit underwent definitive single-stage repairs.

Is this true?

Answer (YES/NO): YES